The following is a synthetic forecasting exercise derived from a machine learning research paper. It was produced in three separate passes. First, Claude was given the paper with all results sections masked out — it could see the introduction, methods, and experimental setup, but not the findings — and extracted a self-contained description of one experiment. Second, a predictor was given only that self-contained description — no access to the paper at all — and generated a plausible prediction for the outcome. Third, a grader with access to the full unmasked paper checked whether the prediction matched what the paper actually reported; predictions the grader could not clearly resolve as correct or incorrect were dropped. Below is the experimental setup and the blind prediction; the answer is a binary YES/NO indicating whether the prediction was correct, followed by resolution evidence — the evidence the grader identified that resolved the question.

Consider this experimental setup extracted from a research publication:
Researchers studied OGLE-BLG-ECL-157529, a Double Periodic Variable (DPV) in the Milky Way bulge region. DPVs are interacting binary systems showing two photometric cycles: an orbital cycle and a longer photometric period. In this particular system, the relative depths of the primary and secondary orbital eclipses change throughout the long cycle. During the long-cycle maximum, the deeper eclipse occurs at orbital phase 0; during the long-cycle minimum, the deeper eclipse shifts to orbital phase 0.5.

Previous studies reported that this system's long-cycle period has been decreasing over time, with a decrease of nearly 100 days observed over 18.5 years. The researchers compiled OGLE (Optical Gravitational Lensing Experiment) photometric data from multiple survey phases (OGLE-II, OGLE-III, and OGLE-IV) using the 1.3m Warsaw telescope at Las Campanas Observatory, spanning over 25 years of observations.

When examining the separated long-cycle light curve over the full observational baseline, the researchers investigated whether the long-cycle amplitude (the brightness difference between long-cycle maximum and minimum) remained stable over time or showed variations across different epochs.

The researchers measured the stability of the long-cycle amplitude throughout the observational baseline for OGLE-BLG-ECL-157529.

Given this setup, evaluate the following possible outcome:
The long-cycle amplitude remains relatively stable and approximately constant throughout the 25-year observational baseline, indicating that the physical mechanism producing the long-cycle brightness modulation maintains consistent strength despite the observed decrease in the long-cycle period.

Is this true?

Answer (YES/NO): NO